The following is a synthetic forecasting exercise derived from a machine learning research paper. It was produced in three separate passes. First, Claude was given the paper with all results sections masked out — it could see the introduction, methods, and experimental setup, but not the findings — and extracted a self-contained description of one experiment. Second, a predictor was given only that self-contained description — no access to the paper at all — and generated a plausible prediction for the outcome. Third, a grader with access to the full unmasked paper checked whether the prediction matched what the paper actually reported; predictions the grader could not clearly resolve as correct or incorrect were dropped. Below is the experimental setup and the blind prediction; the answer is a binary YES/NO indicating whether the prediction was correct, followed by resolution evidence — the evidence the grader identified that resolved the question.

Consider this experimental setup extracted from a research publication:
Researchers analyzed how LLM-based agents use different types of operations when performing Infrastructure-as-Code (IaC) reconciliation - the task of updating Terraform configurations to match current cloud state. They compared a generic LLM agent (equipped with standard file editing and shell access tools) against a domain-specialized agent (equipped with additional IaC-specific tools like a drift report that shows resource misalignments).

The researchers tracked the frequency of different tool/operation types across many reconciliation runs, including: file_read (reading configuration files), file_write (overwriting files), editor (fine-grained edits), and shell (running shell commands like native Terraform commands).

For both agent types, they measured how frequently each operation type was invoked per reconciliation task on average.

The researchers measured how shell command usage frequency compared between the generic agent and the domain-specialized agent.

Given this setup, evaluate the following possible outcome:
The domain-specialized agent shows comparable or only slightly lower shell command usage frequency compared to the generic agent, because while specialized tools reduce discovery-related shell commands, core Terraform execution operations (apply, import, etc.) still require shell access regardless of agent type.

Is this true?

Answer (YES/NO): NO